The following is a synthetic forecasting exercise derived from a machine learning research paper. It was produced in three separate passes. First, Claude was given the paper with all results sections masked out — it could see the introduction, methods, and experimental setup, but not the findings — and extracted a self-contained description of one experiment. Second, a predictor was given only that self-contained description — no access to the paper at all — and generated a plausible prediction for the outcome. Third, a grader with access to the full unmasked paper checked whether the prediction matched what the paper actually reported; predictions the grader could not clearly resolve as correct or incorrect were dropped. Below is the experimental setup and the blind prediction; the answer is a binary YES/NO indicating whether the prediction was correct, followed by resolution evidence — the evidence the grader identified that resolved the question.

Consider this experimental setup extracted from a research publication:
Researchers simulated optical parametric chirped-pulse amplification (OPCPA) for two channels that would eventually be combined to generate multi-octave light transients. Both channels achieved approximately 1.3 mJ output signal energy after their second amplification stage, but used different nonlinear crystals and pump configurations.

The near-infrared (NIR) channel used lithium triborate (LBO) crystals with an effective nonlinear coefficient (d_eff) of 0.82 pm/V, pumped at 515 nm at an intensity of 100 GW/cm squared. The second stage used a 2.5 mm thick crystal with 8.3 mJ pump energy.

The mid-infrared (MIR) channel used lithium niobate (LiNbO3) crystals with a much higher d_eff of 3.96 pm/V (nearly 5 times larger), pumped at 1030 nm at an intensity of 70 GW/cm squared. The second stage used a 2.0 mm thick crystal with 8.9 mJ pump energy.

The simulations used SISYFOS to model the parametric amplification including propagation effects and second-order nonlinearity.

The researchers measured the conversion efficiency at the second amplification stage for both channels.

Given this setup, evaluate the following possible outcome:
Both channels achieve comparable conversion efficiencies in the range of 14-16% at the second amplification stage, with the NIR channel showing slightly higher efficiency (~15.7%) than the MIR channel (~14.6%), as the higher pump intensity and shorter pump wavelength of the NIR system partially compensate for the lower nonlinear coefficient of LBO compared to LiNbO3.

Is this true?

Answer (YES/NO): NO